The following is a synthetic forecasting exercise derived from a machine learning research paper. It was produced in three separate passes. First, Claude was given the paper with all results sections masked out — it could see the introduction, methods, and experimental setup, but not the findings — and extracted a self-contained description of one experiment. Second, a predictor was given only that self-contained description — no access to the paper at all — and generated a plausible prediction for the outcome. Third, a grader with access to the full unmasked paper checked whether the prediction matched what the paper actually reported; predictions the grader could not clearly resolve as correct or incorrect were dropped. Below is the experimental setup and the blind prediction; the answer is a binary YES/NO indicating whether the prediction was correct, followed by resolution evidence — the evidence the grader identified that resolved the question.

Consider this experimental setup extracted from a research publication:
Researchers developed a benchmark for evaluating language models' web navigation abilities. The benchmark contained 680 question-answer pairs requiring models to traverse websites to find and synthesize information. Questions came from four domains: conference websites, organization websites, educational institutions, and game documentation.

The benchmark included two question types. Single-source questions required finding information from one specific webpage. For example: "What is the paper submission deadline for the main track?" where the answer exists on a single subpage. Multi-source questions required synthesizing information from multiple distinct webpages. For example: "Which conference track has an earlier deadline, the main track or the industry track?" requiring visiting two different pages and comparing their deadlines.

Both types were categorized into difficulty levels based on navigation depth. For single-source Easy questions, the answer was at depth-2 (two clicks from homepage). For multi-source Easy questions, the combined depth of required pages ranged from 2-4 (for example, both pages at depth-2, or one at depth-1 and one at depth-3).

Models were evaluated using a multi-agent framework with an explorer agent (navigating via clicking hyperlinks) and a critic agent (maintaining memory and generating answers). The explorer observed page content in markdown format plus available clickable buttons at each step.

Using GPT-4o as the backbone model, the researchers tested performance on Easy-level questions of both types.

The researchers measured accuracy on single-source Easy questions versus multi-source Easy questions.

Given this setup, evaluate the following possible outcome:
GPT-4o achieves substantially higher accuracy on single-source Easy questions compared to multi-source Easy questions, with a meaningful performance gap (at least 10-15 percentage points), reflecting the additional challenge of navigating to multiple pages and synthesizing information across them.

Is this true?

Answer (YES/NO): NO